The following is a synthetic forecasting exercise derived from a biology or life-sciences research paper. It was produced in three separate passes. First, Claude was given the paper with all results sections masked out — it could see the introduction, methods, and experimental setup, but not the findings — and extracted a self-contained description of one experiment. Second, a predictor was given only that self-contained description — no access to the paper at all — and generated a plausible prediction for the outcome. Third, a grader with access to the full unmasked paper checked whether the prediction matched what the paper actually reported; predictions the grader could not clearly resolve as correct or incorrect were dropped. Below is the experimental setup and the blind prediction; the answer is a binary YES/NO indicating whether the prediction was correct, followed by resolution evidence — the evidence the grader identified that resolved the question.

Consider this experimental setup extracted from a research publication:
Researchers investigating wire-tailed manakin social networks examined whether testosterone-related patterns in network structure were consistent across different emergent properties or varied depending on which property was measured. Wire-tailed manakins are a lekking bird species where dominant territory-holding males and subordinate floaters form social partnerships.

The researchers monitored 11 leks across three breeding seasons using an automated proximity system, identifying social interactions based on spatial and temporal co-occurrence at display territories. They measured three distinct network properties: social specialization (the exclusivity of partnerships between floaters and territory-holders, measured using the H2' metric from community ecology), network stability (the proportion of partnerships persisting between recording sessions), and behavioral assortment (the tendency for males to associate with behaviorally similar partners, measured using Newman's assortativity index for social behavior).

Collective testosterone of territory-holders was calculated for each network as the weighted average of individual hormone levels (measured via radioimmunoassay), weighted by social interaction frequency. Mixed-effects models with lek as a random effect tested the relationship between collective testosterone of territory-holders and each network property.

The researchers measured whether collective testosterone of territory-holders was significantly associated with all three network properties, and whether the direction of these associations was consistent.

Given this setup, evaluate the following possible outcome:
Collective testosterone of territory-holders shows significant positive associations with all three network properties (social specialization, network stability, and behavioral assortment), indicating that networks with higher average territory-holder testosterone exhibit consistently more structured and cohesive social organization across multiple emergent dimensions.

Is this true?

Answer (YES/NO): NO